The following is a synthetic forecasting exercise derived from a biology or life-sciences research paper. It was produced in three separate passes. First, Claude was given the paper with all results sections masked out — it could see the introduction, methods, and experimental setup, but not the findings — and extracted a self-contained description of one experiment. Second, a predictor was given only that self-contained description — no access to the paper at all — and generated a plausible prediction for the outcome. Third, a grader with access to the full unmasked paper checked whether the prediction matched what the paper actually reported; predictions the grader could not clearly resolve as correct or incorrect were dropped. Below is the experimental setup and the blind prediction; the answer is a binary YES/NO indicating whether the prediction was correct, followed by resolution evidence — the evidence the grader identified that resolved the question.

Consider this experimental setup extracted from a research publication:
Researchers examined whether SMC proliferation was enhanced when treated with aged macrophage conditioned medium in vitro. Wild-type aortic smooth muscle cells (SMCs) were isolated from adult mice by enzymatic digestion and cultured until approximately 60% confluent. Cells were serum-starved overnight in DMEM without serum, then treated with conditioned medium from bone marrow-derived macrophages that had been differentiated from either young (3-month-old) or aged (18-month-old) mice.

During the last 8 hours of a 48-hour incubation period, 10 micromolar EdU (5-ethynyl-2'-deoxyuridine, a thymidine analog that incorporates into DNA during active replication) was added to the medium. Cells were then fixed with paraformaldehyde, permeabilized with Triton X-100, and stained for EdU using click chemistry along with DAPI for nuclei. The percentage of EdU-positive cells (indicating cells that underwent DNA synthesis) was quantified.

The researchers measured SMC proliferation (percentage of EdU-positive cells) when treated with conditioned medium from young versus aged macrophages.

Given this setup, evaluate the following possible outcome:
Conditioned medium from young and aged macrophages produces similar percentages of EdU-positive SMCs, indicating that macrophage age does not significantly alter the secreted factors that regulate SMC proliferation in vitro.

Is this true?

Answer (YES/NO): NO